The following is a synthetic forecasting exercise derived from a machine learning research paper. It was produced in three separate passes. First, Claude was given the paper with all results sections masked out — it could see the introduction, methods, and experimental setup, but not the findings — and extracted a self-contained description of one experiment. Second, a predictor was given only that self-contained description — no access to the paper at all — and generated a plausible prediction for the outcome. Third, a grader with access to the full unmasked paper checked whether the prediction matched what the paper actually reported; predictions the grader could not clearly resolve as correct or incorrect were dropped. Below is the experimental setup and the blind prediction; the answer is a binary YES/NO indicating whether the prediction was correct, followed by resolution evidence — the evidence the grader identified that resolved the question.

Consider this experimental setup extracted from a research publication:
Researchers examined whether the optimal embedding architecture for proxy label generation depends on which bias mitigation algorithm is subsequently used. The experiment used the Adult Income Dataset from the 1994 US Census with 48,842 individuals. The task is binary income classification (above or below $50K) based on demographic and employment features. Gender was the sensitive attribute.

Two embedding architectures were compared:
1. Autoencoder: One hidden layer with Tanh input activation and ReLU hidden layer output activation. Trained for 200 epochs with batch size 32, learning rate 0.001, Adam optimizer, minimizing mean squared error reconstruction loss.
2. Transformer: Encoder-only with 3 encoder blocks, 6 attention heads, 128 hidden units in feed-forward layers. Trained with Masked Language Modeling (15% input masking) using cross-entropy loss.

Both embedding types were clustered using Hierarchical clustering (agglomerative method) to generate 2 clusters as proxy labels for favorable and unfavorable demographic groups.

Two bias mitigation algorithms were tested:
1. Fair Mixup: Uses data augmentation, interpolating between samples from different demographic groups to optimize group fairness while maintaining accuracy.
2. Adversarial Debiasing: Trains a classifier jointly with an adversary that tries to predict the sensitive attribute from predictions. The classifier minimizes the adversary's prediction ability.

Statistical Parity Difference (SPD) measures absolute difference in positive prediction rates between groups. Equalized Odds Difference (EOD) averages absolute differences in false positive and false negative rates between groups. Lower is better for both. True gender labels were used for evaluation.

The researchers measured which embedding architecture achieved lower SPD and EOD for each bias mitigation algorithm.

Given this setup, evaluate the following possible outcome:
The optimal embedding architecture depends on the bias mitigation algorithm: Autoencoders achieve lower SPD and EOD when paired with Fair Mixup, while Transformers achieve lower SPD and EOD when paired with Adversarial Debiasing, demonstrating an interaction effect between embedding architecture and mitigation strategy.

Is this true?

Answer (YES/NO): NO